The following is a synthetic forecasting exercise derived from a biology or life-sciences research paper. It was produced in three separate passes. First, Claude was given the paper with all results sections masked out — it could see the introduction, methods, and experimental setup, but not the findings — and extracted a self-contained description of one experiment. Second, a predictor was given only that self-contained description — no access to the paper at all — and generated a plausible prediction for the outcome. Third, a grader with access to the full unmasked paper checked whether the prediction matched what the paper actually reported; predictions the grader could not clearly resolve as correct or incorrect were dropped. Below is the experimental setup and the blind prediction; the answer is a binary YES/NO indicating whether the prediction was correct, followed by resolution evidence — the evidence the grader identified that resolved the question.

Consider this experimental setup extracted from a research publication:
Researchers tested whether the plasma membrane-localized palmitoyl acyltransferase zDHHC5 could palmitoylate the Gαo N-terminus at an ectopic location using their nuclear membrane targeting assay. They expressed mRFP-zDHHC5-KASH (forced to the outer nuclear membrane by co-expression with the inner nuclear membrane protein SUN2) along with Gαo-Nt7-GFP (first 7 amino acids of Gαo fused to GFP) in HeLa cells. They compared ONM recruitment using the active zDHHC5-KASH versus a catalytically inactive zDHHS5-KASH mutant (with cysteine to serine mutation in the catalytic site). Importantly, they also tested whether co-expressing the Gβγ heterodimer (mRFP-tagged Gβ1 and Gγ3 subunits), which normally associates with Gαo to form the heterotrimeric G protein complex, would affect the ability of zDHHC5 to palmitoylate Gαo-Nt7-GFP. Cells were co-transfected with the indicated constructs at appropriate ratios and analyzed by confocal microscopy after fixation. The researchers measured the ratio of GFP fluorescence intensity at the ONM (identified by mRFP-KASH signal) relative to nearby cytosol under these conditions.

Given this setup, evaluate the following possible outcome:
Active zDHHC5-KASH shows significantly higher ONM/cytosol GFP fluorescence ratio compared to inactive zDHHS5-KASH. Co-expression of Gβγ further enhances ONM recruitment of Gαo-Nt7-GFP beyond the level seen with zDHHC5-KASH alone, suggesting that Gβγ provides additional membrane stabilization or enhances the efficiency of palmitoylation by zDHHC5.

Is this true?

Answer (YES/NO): NO